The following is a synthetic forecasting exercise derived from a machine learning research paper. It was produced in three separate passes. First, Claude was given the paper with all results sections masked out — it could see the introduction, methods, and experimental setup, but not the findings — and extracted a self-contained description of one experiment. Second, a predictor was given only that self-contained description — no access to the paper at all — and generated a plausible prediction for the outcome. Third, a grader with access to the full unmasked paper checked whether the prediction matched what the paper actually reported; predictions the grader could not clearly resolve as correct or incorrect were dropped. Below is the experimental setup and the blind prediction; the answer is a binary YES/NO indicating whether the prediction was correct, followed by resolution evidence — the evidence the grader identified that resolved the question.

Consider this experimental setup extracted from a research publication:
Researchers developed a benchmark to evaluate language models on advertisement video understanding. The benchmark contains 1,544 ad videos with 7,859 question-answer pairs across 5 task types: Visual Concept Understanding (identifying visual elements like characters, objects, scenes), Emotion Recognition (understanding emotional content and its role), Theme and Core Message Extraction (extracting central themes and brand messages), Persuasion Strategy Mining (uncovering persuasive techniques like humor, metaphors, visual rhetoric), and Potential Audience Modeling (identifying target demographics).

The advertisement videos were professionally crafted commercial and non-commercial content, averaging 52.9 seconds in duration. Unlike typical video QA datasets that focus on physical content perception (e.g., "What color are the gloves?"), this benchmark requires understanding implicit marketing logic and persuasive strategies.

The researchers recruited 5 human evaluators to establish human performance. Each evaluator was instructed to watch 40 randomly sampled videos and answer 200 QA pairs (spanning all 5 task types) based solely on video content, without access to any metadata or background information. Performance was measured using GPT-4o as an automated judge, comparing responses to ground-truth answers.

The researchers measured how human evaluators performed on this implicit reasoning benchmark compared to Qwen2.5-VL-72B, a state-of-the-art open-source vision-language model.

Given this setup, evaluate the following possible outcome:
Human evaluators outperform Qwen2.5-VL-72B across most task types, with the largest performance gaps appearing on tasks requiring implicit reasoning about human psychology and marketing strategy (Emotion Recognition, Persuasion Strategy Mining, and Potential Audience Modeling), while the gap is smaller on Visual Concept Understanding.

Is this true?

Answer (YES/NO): NO